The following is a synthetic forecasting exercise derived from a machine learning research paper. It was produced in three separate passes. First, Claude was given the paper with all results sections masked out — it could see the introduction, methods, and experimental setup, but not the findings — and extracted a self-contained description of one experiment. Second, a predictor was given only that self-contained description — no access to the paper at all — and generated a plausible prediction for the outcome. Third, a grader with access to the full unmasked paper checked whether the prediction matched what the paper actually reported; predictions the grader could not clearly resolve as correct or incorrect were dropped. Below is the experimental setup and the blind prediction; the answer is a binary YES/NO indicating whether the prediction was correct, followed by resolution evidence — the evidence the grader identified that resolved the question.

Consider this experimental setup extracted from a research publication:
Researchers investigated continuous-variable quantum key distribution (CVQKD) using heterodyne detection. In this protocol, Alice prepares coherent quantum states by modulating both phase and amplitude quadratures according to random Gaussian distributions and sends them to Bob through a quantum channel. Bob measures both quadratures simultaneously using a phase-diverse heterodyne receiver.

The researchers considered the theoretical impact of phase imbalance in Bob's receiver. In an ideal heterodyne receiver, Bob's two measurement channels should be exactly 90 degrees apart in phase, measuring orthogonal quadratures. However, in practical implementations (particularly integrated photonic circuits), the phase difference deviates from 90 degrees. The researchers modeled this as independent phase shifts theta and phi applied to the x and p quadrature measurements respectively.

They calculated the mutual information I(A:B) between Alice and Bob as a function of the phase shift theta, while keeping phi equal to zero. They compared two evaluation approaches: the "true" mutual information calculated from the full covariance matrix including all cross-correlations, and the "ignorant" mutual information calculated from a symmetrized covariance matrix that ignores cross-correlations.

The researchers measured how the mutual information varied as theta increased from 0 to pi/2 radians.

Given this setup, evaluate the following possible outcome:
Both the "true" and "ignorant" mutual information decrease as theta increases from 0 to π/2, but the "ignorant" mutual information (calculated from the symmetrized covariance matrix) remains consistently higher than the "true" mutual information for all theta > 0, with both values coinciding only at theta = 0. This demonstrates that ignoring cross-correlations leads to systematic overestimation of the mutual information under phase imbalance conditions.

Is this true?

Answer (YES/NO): NO